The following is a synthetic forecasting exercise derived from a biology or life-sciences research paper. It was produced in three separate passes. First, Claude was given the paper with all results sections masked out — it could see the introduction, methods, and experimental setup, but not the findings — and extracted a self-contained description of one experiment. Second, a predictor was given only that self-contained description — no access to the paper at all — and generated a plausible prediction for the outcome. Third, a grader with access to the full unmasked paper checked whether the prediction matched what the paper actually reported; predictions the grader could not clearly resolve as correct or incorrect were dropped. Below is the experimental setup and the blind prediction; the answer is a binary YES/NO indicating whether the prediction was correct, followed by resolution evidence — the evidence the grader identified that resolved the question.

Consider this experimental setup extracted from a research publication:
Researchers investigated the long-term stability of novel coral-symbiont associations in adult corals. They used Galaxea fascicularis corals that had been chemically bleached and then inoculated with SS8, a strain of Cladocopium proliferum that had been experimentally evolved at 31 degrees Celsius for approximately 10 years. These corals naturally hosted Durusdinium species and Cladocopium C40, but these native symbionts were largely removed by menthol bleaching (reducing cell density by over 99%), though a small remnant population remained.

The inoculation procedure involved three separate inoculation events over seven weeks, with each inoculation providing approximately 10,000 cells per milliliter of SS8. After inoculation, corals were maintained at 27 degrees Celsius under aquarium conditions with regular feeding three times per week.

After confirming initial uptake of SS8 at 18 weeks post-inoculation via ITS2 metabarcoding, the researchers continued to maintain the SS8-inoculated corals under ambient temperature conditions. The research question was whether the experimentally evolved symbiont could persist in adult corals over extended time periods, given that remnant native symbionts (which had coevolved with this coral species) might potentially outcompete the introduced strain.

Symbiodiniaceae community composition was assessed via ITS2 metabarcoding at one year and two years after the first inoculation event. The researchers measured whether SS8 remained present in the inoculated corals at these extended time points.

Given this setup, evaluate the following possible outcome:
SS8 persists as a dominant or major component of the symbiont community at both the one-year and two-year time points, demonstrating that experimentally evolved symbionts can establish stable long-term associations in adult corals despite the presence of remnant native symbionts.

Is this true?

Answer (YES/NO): NO